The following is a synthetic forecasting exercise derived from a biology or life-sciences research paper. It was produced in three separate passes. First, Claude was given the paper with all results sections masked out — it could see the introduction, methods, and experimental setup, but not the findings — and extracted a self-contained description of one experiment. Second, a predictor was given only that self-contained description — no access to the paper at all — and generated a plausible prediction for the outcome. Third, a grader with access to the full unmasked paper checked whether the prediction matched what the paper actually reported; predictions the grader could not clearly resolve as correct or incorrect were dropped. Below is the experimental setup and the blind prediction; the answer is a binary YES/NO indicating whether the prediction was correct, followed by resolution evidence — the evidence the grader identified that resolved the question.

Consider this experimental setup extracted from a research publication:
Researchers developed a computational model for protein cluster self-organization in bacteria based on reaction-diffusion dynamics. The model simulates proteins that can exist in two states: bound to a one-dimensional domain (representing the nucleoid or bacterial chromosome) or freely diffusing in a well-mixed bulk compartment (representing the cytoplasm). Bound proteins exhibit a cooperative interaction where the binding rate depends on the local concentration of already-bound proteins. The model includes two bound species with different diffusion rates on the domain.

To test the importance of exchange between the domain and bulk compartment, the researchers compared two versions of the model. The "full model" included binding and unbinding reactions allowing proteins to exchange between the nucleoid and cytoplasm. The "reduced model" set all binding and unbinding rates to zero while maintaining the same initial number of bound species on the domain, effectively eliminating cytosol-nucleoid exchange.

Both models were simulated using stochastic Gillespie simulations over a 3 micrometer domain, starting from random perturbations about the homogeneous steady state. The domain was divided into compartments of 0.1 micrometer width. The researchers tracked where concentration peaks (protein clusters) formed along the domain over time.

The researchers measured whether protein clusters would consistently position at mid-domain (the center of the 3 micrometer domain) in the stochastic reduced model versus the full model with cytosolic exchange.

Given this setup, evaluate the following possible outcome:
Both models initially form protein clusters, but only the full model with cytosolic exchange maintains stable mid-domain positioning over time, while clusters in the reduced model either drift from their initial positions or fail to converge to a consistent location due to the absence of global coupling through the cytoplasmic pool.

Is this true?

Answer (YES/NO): YES